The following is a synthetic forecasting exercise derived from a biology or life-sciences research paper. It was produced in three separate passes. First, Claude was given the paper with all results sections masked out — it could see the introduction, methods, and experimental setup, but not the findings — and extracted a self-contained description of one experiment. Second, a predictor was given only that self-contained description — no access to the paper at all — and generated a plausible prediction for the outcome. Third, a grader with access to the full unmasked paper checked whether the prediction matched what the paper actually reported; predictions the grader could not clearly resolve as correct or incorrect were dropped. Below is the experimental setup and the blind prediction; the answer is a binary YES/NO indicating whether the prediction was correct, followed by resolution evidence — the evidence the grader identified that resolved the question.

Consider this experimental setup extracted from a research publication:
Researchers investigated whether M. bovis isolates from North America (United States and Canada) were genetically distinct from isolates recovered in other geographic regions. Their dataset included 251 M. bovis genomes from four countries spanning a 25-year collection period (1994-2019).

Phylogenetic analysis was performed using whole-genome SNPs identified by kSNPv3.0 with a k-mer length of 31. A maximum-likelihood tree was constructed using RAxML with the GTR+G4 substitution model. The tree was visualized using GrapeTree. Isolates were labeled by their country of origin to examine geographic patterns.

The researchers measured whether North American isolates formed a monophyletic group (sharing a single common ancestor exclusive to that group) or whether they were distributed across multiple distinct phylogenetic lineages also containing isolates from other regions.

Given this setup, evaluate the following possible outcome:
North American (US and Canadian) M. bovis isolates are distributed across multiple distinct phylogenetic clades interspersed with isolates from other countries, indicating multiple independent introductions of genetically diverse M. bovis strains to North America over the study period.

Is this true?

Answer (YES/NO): YES